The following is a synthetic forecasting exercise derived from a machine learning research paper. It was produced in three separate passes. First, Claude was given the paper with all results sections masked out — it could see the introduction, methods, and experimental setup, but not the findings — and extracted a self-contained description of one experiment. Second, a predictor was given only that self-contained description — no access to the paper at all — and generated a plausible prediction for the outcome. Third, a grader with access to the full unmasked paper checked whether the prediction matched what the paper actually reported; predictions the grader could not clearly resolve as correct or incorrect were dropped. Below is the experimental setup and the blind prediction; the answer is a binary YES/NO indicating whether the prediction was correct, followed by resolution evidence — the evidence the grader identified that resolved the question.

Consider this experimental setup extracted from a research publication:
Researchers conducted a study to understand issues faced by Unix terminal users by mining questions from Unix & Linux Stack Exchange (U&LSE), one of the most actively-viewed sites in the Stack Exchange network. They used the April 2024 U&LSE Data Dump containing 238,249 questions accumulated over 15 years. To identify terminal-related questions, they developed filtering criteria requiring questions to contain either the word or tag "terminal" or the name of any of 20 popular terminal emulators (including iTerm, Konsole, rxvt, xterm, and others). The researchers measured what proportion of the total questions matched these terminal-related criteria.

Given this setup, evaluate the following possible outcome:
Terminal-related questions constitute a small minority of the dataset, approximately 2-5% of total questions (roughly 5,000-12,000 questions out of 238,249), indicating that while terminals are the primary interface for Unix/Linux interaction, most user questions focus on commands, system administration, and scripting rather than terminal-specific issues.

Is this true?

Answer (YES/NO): NO